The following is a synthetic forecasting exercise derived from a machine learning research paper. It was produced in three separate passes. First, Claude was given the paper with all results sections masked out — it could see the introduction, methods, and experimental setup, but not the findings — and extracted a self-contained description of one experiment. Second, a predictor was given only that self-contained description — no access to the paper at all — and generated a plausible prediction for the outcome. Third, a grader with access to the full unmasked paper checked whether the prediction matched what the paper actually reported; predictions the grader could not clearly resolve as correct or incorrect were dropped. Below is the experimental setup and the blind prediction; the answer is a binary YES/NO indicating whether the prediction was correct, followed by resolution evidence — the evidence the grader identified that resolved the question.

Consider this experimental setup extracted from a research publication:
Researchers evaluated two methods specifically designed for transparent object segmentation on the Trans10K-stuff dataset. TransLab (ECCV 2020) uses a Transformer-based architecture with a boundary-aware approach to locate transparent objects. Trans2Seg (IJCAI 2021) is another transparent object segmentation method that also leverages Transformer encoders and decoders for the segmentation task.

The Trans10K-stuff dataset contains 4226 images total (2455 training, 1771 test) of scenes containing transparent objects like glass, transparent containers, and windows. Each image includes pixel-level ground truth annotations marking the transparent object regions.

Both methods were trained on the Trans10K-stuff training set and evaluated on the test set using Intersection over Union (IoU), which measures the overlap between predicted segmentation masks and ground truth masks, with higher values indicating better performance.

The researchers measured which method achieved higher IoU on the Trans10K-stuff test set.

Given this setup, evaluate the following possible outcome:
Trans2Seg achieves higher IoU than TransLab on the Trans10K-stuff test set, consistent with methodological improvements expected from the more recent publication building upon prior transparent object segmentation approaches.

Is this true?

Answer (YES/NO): NO